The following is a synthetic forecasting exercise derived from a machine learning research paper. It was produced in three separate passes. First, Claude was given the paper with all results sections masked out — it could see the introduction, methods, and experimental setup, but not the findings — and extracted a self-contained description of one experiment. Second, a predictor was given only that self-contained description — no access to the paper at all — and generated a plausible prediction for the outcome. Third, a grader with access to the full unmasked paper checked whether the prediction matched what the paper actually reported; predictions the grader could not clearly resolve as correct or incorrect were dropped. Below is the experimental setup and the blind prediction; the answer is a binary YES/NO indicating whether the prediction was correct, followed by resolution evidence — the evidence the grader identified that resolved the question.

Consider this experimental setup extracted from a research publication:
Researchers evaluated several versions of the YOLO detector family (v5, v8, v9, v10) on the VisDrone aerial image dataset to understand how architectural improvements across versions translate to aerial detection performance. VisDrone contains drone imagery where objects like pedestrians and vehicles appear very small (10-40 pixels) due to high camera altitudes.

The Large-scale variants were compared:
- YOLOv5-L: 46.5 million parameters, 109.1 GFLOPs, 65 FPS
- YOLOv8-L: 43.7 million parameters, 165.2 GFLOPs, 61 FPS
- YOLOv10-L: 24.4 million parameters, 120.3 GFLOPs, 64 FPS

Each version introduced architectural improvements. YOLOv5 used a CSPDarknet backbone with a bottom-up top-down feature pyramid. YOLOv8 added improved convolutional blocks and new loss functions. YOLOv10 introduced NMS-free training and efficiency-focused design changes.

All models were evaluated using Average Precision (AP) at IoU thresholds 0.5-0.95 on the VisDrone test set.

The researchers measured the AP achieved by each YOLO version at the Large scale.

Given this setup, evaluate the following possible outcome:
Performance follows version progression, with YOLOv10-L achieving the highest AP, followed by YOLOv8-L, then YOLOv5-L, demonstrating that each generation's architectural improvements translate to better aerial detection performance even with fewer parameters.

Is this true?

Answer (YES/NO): NO